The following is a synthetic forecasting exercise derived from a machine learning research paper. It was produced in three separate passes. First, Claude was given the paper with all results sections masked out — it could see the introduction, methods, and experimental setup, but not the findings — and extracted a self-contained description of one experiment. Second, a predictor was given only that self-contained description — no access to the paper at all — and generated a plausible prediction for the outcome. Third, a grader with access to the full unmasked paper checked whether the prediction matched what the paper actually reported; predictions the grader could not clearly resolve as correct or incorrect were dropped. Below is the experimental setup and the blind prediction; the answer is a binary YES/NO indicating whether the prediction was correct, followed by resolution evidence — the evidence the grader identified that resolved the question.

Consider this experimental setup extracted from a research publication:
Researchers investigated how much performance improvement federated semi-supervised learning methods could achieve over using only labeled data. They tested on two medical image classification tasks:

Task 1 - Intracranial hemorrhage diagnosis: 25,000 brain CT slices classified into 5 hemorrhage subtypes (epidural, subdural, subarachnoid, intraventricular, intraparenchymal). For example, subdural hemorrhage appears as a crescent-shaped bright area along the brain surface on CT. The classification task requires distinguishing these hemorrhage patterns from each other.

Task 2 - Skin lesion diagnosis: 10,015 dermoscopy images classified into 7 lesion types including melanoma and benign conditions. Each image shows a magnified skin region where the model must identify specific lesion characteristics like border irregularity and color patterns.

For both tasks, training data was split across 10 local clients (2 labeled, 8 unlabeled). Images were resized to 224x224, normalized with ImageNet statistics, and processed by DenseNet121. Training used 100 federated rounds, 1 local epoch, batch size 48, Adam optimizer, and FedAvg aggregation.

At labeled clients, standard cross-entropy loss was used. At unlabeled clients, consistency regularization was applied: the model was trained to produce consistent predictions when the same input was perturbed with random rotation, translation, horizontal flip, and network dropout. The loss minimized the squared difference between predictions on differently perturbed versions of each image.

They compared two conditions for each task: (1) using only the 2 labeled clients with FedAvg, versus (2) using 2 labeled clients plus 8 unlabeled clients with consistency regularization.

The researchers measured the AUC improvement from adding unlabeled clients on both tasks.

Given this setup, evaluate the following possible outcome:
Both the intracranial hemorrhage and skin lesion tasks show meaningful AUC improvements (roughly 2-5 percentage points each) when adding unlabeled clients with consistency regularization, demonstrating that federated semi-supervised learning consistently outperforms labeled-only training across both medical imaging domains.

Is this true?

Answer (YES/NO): NO